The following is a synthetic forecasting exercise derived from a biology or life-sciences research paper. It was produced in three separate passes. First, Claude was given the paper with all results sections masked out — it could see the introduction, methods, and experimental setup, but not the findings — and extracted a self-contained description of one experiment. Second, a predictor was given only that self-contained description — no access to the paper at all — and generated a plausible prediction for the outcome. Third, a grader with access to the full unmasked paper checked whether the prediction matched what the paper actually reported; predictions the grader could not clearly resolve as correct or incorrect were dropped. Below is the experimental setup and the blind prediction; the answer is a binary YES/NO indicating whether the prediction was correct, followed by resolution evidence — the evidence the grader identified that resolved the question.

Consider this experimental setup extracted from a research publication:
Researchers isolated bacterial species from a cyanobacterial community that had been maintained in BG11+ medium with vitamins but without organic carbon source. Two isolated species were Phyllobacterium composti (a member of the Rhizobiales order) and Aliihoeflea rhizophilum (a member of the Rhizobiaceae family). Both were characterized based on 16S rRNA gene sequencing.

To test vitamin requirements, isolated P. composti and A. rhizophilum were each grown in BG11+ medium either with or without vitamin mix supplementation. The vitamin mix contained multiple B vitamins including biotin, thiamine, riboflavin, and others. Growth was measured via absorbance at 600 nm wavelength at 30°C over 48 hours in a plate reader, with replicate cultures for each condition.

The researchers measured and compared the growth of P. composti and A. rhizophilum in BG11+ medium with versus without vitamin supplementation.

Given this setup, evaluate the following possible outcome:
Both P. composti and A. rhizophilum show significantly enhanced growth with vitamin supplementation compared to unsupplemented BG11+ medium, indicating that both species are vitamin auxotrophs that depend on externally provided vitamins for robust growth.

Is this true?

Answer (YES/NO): NO